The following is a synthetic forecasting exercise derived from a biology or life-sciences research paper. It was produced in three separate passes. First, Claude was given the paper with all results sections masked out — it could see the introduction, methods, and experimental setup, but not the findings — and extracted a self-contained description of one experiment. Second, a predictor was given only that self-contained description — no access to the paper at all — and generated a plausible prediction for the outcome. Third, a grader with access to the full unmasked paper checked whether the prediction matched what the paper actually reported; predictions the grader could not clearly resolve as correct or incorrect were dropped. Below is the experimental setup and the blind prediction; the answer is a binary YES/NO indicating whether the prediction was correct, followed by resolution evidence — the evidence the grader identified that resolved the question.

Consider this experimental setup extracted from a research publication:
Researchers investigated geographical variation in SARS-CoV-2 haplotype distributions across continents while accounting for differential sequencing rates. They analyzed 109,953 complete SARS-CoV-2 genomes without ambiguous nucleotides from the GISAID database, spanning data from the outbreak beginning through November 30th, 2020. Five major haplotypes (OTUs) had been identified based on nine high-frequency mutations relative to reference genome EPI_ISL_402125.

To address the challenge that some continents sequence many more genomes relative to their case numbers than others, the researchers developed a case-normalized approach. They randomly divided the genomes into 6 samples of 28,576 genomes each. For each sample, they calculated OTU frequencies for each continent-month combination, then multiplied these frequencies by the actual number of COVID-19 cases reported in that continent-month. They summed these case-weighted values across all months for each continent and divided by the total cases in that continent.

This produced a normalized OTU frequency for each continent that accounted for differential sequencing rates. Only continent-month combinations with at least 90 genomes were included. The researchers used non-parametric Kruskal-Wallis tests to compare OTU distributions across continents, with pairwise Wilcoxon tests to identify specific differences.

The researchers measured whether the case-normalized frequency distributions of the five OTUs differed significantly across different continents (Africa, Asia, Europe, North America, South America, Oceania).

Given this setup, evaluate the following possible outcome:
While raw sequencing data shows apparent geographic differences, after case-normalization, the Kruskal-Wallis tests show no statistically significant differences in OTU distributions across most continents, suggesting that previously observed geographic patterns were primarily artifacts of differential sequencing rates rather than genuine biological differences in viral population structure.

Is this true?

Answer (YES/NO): NO